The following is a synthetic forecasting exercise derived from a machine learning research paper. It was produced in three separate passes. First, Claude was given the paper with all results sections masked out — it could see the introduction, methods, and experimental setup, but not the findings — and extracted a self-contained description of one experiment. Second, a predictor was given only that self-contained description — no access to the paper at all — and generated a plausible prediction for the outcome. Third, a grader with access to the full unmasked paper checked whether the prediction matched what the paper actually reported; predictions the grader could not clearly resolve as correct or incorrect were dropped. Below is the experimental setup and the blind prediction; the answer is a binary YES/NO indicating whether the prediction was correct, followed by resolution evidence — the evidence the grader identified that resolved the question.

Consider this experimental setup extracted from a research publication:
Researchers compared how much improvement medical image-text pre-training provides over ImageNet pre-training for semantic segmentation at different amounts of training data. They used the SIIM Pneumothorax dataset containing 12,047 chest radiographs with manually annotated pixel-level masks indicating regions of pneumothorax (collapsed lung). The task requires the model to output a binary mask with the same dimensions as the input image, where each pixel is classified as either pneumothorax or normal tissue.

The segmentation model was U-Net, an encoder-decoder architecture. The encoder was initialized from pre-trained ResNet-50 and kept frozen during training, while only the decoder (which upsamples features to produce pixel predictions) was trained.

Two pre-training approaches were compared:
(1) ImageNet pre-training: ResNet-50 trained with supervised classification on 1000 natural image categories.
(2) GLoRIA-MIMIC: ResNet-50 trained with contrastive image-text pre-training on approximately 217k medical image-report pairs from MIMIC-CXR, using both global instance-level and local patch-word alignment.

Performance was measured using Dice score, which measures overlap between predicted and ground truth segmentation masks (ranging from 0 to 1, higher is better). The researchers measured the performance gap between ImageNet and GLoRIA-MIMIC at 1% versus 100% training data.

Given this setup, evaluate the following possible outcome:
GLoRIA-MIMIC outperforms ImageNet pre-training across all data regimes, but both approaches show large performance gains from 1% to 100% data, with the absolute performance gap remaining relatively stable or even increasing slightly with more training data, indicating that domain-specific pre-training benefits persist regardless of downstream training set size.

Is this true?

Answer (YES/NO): NO